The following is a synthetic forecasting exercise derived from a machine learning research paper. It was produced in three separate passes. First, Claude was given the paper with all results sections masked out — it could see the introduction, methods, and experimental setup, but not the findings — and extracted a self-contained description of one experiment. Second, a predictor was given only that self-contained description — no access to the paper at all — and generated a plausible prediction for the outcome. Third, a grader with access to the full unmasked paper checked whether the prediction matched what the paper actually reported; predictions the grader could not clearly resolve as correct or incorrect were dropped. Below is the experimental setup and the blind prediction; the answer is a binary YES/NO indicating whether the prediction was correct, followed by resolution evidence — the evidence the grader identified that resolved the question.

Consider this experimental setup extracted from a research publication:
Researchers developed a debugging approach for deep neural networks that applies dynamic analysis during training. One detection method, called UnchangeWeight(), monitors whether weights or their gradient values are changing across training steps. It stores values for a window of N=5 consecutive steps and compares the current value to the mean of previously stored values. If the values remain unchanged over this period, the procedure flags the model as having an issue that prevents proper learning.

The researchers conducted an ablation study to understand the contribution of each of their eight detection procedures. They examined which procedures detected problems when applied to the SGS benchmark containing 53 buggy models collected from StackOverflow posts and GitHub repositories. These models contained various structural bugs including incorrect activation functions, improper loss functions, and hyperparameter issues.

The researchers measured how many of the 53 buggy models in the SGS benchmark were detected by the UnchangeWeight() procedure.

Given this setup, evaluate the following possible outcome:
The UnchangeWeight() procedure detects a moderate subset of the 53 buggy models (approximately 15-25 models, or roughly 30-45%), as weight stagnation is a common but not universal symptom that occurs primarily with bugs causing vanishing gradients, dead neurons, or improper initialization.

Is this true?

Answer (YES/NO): NO